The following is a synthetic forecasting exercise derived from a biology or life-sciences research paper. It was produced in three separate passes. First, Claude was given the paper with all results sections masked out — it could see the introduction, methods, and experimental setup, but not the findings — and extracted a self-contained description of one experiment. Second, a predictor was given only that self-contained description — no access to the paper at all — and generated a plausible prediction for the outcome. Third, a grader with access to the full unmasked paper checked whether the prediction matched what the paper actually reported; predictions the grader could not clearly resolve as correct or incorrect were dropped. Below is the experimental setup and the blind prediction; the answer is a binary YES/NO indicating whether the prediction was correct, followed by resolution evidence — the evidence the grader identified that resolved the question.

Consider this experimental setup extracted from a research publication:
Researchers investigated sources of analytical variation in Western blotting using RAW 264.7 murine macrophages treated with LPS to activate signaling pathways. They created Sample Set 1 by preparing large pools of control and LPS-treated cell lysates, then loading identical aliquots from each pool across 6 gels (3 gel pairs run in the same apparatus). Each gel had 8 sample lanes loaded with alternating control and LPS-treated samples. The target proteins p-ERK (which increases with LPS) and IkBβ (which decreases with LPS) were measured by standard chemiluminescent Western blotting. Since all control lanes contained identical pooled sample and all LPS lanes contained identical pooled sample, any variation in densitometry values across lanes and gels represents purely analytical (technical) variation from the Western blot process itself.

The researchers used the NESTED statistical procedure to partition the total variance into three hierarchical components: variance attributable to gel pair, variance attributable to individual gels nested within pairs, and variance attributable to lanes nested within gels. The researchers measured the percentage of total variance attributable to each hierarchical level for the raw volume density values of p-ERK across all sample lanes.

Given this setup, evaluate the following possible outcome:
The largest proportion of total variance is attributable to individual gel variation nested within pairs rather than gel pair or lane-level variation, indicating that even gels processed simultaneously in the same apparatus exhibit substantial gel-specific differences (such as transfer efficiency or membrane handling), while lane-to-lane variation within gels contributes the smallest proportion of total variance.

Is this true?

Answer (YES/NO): YES